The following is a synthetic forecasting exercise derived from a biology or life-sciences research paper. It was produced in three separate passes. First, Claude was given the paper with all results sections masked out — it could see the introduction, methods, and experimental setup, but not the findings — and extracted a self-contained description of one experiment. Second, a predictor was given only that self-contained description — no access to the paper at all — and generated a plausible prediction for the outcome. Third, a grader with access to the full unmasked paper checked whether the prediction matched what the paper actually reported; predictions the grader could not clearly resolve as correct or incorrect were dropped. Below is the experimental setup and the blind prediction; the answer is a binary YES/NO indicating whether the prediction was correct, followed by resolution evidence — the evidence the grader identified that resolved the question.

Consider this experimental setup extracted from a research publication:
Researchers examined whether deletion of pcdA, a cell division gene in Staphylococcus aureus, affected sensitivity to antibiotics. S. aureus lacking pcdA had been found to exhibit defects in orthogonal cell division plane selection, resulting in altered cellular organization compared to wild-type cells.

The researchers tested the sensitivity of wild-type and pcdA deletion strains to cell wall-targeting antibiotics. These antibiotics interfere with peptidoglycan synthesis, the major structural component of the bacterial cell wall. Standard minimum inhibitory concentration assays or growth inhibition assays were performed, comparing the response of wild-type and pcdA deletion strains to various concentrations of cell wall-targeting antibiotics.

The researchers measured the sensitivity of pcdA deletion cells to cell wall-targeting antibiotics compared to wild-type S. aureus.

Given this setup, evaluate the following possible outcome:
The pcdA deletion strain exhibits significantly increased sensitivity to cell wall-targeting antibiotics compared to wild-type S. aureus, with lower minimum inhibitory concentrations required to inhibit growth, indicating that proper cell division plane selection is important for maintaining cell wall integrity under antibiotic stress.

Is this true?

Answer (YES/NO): YES